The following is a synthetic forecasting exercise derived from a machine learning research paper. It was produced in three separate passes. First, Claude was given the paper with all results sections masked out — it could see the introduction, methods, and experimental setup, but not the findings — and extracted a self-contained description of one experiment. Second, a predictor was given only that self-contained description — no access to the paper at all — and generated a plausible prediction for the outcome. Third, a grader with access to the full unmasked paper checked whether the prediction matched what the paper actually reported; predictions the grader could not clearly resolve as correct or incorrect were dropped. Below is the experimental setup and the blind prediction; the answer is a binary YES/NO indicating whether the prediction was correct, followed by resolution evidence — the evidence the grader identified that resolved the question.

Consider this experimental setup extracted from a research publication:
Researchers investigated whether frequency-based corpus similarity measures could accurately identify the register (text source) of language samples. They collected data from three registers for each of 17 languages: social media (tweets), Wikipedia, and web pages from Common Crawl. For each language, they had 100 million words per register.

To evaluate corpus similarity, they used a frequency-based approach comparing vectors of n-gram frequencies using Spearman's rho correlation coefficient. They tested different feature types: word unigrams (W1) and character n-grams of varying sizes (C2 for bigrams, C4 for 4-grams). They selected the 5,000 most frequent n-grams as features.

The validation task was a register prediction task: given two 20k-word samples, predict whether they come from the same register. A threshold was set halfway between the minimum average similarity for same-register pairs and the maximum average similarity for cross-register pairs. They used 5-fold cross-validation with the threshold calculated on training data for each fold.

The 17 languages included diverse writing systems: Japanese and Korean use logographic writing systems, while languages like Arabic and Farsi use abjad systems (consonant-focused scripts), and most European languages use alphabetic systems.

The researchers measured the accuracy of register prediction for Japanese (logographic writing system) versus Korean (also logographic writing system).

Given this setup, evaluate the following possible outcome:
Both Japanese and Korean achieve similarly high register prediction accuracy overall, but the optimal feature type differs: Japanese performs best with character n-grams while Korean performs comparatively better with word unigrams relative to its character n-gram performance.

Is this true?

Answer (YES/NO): NO